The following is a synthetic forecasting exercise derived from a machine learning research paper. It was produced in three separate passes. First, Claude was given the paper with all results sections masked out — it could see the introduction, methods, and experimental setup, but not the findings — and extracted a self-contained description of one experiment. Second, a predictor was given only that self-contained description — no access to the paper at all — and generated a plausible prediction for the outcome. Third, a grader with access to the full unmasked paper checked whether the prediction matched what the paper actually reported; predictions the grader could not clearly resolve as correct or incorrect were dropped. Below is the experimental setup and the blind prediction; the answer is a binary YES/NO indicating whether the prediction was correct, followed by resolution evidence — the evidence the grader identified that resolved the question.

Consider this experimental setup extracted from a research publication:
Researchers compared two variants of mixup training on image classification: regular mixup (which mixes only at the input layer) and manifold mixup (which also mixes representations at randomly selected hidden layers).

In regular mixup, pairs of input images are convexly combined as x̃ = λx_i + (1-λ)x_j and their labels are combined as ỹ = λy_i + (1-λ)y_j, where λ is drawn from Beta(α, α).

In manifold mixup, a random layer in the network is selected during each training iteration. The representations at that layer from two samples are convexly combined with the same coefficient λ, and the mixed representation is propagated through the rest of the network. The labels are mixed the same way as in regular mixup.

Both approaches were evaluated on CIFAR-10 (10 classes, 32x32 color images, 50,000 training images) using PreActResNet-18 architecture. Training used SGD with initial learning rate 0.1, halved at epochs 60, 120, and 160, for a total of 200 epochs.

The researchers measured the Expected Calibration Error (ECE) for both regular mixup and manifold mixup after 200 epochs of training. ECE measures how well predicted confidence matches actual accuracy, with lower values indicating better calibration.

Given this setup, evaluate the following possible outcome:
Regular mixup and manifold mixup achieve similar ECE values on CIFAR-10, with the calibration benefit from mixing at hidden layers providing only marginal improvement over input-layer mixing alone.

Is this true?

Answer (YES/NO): NO